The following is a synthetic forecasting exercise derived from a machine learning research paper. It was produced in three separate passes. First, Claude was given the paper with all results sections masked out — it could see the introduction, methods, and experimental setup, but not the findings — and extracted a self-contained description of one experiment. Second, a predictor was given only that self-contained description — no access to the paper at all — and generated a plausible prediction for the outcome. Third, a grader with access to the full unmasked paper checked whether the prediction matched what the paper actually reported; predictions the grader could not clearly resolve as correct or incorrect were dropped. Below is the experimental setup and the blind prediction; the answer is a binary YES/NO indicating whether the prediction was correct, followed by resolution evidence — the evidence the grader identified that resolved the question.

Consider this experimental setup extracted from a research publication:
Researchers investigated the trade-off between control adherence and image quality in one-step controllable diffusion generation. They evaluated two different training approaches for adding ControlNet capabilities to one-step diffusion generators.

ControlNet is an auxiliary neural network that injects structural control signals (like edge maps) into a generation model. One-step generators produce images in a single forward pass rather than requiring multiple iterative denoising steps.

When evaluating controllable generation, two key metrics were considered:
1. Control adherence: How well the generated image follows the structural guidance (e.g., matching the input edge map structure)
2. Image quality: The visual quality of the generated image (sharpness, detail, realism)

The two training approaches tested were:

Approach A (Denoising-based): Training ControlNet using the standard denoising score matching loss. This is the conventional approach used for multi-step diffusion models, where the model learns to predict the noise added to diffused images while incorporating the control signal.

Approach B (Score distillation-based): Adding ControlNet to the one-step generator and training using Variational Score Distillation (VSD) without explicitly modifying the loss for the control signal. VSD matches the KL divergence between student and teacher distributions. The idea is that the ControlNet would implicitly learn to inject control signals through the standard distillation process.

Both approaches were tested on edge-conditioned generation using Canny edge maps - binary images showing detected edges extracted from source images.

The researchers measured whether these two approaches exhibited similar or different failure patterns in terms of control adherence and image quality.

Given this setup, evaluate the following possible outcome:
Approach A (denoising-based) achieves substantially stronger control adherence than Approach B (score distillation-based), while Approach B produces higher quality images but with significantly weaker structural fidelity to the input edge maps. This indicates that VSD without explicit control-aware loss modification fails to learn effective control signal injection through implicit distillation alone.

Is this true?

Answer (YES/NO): YES